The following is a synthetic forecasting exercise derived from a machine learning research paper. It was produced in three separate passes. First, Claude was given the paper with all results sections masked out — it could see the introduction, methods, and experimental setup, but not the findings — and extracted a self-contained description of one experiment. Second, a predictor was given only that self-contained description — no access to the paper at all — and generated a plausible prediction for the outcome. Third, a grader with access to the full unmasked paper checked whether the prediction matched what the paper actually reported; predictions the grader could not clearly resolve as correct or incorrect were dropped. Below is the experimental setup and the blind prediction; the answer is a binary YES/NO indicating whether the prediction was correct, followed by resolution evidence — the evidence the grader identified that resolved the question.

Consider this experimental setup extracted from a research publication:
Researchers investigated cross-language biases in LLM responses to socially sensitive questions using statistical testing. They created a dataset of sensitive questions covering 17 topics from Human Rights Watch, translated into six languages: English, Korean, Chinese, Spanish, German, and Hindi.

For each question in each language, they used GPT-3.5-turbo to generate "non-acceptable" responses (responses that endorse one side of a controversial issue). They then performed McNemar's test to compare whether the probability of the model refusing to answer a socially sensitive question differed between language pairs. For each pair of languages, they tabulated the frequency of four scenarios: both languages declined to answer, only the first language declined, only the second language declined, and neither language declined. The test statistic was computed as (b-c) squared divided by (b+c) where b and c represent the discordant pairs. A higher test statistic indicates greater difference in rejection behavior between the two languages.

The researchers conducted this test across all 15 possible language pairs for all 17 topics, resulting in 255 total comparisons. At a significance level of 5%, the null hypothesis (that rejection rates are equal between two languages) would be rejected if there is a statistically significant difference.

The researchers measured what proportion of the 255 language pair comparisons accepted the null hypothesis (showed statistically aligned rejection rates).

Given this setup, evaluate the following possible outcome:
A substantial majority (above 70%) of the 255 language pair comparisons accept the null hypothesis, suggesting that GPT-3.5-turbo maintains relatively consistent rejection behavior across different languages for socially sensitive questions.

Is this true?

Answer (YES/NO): NO